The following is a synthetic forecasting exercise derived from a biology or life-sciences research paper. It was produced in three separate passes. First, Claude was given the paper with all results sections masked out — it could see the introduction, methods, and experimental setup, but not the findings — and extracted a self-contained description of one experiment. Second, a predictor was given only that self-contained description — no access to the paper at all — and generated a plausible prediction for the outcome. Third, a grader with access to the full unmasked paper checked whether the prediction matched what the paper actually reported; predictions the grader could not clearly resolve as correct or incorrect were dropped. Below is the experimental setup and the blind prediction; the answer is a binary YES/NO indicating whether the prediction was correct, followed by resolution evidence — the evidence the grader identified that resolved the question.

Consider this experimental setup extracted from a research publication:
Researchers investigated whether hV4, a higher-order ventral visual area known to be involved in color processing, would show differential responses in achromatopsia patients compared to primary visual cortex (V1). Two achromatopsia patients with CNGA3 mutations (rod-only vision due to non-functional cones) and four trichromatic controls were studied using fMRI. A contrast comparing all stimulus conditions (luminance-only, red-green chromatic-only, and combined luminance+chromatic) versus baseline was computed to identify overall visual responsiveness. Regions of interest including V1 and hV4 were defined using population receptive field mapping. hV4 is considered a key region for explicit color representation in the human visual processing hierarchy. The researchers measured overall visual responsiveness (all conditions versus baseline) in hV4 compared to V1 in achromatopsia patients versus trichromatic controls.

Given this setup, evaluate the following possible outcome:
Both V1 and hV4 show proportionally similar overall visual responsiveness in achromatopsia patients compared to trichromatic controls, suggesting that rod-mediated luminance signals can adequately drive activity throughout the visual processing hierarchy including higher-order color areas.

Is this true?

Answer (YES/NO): NO